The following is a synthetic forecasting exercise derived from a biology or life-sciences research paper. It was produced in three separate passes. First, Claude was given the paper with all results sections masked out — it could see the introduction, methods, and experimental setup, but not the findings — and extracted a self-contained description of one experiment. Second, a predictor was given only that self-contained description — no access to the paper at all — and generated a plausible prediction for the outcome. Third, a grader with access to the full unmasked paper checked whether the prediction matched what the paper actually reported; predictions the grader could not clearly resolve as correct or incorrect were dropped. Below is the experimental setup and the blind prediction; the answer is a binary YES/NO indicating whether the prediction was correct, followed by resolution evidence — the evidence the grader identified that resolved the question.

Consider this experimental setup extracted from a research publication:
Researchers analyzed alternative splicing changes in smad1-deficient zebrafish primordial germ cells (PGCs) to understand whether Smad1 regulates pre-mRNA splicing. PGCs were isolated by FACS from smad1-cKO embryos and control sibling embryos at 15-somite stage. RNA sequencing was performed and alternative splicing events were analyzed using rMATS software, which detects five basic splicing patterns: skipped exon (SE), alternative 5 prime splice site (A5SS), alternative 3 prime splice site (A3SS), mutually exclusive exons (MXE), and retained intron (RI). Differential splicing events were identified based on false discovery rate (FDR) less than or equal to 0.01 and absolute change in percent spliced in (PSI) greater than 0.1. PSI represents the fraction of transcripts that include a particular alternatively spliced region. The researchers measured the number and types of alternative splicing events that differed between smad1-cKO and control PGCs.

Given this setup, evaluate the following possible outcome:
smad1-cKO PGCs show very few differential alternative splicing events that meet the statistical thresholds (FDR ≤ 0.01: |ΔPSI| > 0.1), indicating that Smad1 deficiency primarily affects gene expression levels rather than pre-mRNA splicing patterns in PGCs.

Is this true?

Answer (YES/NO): NO